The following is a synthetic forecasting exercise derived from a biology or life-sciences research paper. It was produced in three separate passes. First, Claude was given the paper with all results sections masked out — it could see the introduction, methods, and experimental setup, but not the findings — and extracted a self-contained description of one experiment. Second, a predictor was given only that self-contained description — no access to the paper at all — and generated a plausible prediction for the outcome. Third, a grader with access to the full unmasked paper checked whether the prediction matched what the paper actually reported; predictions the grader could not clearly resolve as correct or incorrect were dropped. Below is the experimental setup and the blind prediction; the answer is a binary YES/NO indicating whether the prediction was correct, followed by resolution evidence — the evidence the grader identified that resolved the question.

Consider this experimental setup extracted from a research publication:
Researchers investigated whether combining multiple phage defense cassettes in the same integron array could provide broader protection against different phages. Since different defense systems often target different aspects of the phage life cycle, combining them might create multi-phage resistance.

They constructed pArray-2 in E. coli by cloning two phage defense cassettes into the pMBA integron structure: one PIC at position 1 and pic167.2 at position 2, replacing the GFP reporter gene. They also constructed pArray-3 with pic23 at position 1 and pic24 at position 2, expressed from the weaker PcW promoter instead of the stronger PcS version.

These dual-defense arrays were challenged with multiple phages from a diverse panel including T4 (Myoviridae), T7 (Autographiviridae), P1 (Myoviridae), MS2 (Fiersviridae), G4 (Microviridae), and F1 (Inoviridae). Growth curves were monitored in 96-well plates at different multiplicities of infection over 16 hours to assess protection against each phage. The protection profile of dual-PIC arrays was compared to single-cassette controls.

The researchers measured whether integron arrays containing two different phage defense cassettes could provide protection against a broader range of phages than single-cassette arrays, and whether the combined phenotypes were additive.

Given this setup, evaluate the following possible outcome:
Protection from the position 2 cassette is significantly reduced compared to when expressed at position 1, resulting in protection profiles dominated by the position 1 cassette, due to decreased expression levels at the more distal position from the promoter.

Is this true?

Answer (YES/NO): NO